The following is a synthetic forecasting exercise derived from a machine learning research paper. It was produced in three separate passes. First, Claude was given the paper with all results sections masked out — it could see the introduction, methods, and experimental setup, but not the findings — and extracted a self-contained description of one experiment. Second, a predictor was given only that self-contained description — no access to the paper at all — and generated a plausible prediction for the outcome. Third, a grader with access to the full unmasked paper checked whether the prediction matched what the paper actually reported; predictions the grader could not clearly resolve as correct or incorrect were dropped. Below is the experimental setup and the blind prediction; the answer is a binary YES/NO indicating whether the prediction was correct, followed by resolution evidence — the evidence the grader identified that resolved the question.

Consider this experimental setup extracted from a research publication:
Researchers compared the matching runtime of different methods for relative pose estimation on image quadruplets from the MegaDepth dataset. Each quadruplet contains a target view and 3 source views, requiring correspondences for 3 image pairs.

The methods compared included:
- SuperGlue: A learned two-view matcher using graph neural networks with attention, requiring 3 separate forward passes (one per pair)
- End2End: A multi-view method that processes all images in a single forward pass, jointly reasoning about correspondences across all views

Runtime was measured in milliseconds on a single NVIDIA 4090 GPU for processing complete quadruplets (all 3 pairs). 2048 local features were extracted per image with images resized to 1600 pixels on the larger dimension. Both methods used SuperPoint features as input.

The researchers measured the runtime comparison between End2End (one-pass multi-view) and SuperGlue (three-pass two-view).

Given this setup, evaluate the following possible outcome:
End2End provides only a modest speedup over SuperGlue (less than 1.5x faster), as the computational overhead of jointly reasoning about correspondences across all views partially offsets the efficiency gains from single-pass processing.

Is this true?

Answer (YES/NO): NO